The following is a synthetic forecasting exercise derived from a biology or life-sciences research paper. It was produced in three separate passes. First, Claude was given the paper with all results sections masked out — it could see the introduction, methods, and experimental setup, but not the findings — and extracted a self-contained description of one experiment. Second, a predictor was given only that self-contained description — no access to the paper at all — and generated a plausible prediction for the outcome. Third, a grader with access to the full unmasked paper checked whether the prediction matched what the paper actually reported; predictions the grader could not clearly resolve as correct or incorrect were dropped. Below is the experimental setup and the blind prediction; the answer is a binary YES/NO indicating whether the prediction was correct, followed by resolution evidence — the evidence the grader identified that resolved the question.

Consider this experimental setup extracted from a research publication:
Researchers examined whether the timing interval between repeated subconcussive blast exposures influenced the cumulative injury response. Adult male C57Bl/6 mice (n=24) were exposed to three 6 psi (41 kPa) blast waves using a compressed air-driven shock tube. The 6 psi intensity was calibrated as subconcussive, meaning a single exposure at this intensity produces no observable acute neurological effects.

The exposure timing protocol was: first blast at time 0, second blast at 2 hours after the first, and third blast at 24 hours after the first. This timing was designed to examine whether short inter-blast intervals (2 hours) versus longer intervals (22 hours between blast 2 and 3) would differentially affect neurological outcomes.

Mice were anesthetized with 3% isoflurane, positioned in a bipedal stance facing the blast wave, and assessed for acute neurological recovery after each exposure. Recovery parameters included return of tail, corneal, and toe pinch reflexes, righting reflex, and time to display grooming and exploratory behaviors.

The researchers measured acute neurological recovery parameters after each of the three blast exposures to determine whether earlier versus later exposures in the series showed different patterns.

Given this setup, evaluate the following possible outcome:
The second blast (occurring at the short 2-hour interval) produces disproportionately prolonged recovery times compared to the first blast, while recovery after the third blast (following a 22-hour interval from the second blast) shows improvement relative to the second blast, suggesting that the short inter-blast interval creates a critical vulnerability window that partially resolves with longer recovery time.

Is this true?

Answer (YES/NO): NO